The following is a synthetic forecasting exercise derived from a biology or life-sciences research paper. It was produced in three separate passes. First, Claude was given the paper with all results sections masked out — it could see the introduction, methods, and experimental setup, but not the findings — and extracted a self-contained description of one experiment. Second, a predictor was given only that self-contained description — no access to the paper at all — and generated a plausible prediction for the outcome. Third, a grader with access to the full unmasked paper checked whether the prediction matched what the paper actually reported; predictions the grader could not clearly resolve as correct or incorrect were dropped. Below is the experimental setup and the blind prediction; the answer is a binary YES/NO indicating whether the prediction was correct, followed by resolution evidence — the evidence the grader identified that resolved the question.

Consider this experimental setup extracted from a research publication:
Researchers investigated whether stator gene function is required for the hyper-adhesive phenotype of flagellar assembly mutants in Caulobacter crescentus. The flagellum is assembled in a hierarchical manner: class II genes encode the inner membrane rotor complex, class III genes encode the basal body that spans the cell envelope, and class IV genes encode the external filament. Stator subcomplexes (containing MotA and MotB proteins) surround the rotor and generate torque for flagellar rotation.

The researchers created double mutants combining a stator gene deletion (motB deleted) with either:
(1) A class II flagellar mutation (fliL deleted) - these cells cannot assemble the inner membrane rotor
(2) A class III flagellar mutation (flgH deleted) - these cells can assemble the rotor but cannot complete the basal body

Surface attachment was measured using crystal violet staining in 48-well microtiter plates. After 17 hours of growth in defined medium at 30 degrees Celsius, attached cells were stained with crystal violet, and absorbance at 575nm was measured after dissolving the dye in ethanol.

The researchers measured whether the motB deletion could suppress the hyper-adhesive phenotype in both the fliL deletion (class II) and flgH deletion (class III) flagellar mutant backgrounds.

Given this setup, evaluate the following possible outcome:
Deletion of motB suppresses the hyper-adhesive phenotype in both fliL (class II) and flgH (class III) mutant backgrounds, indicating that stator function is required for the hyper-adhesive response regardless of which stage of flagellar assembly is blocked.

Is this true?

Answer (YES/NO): NO